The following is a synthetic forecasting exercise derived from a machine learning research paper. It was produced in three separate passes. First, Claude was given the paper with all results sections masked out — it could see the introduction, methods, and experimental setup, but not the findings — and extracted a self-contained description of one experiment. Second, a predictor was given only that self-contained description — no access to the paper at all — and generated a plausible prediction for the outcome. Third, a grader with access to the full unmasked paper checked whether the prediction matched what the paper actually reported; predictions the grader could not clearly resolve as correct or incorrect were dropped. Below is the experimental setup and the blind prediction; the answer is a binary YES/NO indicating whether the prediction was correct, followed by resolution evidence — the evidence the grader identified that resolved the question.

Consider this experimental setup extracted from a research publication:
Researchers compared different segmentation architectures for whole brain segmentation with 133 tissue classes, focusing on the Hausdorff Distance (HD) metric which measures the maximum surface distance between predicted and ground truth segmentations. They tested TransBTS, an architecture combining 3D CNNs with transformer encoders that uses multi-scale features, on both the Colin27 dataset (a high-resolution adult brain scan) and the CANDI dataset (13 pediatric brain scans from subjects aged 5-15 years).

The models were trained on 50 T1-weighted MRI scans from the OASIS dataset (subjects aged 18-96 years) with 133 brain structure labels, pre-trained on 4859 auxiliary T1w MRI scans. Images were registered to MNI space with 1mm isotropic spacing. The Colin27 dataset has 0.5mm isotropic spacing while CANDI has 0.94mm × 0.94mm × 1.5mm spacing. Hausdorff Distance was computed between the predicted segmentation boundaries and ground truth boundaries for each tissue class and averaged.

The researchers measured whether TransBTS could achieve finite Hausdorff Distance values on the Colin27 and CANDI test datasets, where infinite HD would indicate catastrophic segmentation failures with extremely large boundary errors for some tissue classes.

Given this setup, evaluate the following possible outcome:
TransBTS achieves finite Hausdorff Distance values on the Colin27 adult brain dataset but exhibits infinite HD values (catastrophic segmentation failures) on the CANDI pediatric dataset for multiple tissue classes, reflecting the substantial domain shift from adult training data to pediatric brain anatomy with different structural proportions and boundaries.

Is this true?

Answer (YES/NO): NO